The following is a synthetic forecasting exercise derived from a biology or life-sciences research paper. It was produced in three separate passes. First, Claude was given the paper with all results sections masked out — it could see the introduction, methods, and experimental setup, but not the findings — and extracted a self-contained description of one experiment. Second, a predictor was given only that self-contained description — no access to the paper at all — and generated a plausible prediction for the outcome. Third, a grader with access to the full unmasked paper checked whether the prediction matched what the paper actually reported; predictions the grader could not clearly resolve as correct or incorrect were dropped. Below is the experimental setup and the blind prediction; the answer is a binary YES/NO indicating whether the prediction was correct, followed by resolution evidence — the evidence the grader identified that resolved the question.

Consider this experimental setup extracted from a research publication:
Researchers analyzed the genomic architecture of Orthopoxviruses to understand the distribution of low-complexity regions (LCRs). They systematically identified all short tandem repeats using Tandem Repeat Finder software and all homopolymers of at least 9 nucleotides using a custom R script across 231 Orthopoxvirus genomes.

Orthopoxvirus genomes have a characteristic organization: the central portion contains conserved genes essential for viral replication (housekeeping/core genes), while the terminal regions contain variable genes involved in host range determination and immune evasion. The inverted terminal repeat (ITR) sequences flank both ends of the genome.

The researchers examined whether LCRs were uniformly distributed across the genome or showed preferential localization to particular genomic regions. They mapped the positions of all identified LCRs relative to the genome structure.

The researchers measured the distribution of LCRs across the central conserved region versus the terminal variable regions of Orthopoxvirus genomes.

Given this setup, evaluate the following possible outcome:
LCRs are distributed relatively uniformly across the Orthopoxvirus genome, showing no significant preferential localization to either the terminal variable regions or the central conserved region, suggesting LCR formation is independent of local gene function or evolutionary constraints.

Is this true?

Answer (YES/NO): NO